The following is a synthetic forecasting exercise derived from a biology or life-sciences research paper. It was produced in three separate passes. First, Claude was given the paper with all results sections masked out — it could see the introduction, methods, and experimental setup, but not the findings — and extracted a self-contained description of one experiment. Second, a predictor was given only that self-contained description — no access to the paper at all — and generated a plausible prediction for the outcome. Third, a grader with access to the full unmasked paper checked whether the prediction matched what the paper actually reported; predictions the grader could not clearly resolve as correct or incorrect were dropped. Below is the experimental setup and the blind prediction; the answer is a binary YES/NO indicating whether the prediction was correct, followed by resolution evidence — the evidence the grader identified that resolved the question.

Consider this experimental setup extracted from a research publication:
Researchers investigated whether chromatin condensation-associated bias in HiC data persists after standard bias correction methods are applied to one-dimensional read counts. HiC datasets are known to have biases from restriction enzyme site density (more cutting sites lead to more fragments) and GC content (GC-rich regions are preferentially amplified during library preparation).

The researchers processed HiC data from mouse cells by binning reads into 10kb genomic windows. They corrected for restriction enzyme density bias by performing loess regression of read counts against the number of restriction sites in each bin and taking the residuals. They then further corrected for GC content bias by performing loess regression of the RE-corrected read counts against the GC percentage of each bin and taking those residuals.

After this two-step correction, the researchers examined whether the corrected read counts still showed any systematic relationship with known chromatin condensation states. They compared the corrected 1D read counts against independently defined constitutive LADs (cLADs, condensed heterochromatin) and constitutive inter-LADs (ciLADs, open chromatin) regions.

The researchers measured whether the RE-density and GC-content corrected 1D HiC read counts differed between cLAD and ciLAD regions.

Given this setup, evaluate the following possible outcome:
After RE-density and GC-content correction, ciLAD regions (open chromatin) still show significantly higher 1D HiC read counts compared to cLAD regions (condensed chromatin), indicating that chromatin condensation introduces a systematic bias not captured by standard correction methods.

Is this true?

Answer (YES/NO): YES